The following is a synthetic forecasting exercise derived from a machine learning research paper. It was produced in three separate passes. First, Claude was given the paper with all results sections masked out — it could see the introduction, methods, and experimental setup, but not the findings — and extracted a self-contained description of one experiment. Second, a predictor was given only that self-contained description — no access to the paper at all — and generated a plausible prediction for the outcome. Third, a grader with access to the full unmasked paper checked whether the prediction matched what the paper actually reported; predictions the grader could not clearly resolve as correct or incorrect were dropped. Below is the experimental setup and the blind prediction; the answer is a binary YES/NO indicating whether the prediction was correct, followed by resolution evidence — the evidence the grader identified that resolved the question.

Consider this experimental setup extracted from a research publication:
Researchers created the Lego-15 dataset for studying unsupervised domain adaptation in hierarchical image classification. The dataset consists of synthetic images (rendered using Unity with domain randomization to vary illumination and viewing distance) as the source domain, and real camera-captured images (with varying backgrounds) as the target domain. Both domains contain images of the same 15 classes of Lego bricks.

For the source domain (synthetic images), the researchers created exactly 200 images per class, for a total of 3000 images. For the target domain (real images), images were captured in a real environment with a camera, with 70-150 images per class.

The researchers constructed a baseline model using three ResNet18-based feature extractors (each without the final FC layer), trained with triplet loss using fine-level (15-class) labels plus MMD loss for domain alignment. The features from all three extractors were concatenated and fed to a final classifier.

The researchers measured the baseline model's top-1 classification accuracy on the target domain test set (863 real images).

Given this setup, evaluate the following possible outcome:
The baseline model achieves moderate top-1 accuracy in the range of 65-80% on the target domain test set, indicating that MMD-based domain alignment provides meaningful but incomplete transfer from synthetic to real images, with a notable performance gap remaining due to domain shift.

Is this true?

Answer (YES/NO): NO